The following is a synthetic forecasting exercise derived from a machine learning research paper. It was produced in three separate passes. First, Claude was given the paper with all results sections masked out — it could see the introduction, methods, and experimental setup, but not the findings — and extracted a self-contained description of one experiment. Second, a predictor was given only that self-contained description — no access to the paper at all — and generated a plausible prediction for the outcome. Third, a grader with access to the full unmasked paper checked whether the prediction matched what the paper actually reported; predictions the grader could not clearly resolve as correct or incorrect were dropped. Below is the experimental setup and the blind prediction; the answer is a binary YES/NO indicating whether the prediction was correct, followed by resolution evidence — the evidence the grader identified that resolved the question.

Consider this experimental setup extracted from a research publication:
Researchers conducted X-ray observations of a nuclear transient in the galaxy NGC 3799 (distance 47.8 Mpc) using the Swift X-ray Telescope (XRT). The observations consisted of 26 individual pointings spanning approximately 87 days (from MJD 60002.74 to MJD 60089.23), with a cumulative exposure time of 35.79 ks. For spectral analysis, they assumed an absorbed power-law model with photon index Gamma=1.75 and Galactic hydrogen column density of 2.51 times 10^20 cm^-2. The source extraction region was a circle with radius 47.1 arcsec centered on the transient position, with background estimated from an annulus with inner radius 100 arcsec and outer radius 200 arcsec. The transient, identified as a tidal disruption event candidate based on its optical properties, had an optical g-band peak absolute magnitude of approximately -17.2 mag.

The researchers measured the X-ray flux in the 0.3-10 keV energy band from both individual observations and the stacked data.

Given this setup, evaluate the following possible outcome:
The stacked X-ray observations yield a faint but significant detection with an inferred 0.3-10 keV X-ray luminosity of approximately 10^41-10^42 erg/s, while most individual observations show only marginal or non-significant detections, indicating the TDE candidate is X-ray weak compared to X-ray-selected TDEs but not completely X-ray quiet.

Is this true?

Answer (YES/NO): NO